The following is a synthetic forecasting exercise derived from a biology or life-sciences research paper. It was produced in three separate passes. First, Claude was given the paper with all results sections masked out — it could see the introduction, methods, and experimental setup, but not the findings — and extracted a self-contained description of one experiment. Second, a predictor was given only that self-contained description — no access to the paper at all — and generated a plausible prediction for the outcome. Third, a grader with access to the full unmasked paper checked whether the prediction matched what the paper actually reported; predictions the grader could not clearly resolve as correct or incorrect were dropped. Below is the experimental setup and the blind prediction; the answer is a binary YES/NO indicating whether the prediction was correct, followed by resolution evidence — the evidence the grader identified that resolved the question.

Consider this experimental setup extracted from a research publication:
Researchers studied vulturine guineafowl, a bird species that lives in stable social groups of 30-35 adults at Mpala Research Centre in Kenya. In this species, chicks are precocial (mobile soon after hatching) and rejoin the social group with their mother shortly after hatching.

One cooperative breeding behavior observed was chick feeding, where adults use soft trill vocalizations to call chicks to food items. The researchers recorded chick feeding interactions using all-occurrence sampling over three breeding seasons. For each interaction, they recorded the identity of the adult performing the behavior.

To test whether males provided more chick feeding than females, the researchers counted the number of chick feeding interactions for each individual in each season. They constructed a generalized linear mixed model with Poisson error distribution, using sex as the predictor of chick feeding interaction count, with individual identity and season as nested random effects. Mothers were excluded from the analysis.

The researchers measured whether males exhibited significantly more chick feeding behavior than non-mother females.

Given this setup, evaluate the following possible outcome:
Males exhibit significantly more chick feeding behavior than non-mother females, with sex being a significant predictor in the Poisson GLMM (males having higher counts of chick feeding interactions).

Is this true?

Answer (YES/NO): YES